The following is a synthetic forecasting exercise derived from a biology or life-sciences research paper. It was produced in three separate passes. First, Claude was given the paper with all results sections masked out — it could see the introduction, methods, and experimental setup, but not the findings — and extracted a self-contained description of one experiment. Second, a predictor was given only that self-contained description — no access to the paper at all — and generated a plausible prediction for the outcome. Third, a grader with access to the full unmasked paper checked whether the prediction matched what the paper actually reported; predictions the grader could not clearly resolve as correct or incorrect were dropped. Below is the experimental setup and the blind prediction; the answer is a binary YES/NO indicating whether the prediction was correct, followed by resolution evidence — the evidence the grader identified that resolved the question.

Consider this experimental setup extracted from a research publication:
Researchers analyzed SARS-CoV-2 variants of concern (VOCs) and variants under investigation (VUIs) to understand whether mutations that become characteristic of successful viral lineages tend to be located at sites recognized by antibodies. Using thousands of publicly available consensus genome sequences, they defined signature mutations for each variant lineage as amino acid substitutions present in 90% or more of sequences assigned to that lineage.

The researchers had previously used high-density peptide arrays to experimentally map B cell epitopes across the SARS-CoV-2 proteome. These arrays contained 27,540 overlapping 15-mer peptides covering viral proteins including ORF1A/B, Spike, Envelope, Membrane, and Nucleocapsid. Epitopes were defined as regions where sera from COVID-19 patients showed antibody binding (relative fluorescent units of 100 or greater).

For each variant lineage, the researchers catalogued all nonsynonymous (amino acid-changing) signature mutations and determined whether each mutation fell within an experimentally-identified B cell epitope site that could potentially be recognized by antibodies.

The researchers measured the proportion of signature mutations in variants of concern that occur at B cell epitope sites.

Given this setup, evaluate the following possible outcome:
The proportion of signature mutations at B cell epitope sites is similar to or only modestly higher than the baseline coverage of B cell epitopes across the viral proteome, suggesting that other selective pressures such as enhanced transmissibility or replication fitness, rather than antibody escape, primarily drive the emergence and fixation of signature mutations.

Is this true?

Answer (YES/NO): NO